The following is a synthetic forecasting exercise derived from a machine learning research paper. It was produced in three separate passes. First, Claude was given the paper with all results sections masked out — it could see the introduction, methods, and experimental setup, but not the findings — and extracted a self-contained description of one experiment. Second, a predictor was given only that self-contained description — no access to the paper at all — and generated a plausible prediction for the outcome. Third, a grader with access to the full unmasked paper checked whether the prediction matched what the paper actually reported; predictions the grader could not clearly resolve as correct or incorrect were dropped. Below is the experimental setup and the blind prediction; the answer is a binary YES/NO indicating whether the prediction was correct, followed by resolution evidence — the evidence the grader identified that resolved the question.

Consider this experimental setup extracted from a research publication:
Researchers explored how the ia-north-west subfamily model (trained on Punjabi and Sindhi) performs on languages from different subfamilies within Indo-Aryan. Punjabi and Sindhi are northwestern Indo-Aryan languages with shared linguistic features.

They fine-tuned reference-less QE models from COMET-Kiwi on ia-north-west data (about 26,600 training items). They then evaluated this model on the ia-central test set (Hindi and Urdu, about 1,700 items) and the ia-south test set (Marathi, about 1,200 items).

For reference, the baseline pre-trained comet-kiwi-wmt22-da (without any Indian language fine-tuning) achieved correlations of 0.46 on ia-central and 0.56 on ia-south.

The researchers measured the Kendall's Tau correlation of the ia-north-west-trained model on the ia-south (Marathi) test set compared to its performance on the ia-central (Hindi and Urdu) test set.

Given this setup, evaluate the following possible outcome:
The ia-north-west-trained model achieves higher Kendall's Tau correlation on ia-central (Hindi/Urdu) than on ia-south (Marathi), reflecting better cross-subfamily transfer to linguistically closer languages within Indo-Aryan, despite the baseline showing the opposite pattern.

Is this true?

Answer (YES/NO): NO